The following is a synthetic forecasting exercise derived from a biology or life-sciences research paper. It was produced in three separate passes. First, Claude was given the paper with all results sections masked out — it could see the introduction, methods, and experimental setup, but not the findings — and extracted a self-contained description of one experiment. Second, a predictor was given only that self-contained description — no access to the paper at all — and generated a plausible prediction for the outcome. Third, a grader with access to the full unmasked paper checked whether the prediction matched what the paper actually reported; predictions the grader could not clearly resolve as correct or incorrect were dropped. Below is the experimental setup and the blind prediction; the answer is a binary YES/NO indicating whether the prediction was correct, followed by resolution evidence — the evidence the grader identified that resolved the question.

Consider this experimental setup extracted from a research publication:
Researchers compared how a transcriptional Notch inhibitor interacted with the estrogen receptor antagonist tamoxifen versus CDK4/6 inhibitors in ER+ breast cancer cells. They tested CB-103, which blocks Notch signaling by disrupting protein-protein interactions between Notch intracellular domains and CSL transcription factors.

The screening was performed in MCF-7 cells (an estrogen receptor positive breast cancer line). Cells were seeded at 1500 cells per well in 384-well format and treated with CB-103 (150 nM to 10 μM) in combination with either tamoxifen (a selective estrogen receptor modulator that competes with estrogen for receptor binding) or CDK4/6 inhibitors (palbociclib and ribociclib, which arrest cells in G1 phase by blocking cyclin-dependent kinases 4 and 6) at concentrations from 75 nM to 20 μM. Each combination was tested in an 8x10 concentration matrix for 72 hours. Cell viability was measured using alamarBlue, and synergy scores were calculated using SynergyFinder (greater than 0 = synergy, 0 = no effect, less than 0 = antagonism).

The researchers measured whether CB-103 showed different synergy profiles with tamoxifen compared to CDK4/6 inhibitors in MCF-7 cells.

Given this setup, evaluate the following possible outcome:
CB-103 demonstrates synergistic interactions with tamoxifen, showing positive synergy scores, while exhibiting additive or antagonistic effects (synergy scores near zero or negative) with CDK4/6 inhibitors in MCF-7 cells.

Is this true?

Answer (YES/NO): NO